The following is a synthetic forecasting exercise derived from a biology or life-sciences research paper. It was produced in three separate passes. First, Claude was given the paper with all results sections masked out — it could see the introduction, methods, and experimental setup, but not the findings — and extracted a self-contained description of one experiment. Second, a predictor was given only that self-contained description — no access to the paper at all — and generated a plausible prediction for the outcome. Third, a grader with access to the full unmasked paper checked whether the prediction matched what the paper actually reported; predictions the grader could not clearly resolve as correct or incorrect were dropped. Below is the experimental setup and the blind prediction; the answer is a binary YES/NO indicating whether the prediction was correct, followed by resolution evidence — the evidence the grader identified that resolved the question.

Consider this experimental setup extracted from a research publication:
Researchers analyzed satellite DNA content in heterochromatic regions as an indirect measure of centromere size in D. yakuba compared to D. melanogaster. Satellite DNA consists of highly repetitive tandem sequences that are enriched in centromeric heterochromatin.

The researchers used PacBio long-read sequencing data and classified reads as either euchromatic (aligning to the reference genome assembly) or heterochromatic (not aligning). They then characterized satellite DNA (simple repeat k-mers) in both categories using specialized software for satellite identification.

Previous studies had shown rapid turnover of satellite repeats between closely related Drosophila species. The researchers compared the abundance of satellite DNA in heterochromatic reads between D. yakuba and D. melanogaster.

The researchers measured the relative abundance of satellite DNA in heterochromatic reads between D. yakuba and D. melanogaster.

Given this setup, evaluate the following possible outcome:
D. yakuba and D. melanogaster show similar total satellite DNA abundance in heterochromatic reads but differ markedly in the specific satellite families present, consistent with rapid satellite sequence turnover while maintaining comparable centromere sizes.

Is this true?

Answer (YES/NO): NO